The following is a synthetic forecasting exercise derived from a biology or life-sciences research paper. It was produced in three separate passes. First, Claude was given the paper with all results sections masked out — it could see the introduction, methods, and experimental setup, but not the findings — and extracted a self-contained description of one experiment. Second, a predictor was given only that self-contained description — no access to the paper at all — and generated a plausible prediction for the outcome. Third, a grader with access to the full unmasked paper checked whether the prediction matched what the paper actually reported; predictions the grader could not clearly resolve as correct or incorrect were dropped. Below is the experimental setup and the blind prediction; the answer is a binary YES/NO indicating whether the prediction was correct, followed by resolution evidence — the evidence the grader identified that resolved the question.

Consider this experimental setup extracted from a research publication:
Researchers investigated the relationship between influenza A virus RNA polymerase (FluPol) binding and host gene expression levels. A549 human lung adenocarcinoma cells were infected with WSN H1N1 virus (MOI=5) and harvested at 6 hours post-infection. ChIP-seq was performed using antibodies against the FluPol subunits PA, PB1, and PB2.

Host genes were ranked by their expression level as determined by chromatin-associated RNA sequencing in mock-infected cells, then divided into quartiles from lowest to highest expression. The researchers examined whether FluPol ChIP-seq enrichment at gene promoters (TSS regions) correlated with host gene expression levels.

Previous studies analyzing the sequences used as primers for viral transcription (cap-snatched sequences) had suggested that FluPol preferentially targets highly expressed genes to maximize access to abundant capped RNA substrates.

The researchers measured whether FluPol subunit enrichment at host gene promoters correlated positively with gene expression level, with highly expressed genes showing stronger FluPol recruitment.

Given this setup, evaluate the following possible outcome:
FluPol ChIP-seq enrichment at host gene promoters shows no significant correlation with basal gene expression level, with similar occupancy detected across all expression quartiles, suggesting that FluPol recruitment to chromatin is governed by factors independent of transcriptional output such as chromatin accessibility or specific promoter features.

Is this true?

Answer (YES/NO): NO